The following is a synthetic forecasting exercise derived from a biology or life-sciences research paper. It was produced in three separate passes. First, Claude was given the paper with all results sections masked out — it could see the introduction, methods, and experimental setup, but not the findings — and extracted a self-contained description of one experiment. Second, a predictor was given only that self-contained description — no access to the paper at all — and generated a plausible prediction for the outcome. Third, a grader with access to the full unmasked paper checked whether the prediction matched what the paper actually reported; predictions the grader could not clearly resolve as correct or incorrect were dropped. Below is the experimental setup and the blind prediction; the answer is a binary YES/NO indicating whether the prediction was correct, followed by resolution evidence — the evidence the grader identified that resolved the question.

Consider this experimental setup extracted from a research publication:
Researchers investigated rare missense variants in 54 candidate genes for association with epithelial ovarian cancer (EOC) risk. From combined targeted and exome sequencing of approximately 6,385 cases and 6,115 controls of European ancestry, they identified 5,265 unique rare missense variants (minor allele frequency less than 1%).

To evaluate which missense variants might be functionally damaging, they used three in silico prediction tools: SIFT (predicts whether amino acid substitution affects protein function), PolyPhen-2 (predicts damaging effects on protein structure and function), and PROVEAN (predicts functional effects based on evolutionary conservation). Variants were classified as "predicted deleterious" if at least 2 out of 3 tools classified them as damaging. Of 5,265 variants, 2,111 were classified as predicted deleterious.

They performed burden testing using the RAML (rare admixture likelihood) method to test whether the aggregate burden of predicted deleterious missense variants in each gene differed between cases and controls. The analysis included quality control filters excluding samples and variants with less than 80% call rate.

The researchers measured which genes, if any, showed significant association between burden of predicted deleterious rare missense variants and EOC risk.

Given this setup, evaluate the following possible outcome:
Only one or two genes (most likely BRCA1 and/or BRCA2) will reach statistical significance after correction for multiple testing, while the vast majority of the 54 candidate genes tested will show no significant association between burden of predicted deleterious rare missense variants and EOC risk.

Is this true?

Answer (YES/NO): NO